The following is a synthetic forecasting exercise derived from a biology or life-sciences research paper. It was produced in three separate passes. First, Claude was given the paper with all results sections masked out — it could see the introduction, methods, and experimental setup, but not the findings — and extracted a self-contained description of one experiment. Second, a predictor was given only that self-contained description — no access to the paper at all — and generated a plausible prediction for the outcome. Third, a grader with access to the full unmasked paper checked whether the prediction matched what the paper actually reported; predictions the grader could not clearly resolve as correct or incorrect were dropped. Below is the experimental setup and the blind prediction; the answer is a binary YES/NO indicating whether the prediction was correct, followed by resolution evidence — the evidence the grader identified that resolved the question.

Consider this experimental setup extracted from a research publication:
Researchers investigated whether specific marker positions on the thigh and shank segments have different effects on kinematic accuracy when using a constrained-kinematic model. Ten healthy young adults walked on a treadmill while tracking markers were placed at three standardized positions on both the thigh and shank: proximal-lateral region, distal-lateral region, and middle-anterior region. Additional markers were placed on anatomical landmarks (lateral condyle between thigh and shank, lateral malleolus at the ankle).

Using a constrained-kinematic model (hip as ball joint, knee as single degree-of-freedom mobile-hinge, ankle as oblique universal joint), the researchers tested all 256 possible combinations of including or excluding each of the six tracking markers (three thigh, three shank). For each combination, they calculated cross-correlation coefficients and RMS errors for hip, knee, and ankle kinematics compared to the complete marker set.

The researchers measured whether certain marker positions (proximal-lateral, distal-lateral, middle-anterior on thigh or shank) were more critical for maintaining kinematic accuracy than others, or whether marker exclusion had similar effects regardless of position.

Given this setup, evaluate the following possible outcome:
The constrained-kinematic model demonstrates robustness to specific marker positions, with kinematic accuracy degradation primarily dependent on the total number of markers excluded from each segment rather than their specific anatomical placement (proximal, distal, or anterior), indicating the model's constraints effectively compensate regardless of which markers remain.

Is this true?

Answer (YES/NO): YES